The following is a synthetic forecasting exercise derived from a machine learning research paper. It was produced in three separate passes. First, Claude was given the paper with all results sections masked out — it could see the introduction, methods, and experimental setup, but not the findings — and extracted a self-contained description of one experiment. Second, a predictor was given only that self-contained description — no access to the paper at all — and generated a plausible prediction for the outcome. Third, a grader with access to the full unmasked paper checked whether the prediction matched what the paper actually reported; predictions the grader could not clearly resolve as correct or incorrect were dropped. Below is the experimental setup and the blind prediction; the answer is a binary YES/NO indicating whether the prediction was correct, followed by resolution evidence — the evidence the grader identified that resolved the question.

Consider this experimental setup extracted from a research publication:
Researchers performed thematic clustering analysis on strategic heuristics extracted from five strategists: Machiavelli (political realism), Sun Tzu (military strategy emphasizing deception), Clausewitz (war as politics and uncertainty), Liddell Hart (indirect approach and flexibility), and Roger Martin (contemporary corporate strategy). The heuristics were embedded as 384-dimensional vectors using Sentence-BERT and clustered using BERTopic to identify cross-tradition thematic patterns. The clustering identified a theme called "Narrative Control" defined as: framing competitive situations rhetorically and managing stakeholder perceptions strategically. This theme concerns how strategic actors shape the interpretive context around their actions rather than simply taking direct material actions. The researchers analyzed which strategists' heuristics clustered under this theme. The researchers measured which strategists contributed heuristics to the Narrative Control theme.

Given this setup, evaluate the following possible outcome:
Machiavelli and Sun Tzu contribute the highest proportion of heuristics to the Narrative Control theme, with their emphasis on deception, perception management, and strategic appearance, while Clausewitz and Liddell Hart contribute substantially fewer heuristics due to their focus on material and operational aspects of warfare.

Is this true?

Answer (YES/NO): NO